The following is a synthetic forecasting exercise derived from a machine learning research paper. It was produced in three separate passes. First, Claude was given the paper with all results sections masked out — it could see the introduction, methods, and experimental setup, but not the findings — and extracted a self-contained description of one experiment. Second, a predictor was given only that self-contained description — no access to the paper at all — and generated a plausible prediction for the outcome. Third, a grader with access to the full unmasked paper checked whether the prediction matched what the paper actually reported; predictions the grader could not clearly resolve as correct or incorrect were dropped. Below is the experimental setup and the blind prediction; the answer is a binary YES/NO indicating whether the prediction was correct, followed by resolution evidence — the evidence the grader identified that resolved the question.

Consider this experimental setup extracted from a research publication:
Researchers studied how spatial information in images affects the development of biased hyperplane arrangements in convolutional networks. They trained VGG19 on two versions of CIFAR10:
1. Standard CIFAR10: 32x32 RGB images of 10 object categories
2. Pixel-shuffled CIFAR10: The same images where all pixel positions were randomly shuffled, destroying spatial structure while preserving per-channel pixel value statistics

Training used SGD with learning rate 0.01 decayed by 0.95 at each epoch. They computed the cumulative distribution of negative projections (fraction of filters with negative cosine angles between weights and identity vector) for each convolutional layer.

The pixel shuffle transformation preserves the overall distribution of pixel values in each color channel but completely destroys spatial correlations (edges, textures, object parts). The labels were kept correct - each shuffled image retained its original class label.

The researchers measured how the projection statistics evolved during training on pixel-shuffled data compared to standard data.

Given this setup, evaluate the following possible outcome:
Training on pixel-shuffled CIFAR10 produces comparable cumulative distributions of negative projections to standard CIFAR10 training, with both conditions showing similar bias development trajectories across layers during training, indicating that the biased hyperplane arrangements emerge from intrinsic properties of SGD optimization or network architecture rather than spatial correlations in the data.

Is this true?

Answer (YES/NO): NO